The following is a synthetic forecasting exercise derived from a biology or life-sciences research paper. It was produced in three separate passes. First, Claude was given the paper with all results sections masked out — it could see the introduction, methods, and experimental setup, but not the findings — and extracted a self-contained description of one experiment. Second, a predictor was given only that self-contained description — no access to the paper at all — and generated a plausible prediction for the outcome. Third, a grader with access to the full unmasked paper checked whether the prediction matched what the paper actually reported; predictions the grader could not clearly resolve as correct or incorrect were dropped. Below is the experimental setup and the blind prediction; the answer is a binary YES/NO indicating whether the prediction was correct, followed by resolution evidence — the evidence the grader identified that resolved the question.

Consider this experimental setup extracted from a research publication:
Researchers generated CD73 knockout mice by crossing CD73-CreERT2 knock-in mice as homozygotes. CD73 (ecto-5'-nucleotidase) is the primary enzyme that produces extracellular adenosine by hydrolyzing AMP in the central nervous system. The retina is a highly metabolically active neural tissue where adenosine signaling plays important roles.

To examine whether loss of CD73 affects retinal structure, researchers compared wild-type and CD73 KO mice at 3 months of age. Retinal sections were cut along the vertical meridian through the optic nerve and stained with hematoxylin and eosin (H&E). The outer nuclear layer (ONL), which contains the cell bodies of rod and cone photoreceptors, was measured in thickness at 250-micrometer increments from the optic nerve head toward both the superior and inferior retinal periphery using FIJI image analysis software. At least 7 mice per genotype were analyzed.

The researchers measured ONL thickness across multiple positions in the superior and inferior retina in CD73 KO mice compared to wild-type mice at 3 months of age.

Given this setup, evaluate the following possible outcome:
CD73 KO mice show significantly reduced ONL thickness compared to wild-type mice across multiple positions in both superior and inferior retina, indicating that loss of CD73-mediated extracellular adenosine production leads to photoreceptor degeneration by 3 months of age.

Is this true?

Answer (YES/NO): NO